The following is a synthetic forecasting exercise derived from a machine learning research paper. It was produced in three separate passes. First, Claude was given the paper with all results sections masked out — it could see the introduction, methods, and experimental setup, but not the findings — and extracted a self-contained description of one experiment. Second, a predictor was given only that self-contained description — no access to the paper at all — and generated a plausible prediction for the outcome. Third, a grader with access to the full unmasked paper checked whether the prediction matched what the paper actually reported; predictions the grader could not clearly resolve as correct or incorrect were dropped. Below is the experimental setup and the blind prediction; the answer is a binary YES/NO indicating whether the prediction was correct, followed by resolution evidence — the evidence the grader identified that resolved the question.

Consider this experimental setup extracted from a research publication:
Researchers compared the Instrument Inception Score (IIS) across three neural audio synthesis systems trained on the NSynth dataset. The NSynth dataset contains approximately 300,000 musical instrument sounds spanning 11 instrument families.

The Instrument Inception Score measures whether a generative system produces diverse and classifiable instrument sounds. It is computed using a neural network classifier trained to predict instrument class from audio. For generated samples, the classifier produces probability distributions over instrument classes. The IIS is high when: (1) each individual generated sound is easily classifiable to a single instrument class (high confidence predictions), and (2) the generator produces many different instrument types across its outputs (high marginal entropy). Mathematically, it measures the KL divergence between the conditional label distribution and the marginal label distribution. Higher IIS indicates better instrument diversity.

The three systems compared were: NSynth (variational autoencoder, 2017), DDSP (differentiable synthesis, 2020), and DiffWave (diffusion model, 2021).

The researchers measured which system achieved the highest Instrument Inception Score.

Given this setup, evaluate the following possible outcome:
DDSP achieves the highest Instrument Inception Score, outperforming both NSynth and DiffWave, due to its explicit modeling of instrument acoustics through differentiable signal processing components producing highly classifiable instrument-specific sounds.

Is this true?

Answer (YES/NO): NO